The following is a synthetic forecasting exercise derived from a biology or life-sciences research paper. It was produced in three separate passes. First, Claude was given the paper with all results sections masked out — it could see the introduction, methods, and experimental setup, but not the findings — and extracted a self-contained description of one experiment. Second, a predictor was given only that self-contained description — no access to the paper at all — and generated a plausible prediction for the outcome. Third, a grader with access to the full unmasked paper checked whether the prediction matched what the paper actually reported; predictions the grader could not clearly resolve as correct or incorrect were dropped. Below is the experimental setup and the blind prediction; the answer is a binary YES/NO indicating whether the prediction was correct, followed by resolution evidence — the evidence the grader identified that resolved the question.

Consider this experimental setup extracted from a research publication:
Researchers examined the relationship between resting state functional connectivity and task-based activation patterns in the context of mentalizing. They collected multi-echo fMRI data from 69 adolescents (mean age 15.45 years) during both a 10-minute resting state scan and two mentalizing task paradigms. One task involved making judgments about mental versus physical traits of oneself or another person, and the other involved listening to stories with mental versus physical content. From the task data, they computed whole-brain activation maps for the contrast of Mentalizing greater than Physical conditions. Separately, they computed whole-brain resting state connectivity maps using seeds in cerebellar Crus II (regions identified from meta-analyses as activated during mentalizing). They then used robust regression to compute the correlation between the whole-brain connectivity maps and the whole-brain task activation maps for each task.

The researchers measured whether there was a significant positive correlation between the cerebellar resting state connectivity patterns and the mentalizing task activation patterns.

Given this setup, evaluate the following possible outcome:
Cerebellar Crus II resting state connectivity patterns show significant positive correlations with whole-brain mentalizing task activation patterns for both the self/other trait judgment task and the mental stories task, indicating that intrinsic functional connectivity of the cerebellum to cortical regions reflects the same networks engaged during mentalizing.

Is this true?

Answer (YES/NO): YES